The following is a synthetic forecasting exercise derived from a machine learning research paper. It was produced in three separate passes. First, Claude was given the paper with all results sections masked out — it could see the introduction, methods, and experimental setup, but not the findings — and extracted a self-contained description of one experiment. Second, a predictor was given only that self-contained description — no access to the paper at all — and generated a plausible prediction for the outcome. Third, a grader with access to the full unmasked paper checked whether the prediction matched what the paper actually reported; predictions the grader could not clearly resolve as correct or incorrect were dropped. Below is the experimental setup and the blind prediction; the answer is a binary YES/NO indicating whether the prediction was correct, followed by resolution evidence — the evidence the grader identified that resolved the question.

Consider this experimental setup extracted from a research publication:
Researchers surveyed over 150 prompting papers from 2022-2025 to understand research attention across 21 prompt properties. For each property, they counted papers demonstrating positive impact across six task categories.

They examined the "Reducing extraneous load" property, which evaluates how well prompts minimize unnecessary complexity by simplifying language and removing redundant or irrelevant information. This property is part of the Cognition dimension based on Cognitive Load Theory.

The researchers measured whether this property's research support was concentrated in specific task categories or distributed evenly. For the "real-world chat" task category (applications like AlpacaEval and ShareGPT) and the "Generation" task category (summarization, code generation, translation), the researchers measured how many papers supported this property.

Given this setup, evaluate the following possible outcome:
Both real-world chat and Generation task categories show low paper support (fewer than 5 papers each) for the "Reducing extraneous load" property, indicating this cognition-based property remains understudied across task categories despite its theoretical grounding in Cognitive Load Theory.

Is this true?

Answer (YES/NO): YES